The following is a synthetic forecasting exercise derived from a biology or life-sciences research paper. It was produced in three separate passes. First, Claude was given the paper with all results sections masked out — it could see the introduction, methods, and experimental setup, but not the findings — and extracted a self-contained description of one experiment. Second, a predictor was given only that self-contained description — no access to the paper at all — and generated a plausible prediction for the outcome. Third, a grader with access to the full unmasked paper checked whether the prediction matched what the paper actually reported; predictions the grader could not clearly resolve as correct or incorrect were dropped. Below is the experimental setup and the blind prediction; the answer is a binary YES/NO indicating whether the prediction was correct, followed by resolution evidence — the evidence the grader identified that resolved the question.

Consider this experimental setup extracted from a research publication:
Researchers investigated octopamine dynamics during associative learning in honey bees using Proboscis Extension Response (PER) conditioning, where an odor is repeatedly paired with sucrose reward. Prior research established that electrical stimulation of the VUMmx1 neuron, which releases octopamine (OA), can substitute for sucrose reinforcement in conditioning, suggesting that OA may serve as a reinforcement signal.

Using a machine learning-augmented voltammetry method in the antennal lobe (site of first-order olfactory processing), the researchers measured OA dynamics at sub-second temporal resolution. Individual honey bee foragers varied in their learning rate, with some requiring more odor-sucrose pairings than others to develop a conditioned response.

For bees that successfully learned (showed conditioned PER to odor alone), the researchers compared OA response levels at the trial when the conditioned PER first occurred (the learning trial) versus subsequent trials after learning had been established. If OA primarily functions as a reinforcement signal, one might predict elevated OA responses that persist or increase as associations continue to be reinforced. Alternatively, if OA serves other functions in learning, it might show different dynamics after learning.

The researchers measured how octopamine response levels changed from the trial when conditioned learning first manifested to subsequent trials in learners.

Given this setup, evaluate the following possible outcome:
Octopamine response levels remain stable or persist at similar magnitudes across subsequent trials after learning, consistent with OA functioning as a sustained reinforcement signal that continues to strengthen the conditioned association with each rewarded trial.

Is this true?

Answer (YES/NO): NO